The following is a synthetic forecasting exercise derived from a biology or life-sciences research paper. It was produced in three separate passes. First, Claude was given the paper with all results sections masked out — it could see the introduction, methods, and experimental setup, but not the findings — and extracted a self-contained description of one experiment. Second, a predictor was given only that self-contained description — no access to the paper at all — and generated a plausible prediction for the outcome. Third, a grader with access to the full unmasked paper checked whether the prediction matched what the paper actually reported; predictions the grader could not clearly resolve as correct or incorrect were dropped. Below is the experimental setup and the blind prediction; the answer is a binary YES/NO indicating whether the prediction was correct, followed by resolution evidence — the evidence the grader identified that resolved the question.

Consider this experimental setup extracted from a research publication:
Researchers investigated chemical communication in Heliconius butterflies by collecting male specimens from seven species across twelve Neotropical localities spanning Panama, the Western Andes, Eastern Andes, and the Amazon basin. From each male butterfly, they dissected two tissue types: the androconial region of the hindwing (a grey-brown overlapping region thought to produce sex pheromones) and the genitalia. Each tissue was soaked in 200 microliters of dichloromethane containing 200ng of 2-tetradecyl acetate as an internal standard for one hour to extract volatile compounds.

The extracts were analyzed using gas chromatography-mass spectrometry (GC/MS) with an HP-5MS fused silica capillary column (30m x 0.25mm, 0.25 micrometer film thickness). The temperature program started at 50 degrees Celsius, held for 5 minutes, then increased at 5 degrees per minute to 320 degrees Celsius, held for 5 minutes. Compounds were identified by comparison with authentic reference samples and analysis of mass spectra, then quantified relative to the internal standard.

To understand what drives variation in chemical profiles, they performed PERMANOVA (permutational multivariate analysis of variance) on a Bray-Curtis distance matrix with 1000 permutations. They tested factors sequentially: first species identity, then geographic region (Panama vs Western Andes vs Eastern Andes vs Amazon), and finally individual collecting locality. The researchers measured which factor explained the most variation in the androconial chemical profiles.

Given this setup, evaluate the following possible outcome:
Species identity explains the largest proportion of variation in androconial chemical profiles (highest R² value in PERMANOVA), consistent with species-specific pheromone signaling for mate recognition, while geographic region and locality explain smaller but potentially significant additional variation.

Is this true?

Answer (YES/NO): YES